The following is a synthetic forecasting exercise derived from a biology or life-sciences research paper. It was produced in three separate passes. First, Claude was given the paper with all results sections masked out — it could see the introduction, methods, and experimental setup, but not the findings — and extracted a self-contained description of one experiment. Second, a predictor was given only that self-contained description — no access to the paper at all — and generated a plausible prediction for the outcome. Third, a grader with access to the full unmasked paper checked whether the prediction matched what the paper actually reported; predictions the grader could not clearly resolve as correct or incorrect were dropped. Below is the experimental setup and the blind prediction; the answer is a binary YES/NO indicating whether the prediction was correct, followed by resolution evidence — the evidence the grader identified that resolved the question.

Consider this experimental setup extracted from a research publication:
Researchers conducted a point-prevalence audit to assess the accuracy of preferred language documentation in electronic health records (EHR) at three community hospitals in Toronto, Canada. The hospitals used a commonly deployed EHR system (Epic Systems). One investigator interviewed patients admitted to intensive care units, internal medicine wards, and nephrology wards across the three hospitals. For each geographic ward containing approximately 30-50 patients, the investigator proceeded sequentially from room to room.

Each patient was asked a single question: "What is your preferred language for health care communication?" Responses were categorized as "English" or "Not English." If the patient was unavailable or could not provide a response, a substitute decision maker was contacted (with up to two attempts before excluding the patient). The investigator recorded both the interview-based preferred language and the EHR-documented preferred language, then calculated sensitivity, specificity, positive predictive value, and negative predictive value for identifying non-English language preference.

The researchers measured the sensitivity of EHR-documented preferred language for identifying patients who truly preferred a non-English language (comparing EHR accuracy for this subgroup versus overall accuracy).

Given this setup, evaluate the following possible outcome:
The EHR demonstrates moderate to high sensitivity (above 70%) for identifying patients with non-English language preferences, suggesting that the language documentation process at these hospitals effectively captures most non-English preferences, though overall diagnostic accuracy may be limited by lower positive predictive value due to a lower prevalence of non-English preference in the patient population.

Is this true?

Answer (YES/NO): NO